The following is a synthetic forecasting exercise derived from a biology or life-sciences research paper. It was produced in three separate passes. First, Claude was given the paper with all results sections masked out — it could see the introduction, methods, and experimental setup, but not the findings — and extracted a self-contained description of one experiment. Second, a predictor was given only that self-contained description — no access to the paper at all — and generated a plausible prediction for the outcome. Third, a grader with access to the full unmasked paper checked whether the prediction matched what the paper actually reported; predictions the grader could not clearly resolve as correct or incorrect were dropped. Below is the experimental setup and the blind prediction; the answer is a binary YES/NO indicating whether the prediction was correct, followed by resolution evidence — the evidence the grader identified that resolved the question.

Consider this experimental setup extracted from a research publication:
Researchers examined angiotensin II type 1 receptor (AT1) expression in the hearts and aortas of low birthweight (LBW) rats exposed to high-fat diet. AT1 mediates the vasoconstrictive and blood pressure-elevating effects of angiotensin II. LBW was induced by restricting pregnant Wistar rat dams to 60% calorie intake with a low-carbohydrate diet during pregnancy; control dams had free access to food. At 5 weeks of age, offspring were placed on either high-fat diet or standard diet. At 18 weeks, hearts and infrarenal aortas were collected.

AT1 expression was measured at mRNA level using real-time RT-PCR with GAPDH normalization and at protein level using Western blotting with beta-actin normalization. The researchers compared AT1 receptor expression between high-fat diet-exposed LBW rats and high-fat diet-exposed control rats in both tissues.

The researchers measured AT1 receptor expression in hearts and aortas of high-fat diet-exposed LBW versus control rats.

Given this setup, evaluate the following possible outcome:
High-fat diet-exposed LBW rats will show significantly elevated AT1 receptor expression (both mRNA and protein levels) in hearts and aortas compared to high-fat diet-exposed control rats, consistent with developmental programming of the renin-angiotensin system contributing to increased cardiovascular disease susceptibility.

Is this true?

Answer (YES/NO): NO